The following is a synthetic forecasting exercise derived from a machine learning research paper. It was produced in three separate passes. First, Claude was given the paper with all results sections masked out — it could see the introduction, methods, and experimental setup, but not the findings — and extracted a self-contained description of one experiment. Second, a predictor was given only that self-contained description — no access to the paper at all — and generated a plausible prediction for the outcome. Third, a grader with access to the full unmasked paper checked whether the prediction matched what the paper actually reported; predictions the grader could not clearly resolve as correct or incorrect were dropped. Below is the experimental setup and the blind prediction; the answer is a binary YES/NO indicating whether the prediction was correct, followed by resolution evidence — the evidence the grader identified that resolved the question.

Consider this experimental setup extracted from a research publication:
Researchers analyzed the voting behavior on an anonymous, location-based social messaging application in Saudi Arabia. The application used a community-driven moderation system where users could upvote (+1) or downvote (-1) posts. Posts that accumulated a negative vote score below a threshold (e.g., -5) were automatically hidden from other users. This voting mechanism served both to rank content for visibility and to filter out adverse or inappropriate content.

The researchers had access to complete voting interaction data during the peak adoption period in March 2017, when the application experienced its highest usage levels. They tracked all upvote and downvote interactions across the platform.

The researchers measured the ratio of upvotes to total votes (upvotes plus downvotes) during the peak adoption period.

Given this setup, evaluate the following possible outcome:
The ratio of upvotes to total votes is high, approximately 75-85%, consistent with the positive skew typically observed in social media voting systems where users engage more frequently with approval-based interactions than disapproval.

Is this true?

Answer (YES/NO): NO